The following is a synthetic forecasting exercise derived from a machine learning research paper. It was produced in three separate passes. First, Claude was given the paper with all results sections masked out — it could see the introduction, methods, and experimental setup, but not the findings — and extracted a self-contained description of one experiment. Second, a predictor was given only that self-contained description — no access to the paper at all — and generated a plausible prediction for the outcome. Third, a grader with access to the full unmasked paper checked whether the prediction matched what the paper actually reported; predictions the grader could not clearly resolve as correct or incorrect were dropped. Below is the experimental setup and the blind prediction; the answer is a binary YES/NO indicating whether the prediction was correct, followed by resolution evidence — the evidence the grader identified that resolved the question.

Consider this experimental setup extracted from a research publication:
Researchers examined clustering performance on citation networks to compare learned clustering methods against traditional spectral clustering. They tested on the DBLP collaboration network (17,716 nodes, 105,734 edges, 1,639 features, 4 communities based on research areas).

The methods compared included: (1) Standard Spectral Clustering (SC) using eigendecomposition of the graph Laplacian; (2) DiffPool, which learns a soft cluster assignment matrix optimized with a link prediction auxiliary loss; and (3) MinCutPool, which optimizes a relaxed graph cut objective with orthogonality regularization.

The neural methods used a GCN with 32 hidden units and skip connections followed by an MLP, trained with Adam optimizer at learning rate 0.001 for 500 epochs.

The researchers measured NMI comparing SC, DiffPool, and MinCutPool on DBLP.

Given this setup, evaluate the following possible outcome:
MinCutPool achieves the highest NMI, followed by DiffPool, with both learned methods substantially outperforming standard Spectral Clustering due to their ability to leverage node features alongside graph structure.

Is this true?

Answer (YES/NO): YES